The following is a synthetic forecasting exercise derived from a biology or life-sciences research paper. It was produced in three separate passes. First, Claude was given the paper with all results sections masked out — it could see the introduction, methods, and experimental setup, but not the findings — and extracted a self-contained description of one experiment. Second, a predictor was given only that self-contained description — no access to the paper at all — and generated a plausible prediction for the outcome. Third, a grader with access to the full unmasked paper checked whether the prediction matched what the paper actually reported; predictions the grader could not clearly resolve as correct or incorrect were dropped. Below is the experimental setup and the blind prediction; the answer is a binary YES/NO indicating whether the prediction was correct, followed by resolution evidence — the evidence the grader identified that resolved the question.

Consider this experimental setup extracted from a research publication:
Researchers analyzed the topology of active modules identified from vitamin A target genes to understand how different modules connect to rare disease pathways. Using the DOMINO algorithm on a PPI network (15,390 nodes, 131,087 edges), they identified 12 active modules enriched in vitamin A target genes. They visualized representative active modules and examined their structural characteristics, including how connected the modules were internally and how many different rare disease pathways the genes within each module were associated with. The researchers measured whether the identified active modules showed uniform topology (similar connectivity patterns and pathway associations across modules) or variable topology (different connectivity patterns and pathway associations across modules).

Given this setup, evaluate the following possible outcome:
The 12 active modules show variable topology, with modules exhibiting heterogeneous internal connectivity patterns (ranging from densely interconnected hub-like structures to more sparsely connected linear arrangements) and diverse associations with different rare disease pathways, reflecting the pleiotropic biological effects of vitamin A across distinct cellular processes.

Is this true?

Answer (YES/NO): YES